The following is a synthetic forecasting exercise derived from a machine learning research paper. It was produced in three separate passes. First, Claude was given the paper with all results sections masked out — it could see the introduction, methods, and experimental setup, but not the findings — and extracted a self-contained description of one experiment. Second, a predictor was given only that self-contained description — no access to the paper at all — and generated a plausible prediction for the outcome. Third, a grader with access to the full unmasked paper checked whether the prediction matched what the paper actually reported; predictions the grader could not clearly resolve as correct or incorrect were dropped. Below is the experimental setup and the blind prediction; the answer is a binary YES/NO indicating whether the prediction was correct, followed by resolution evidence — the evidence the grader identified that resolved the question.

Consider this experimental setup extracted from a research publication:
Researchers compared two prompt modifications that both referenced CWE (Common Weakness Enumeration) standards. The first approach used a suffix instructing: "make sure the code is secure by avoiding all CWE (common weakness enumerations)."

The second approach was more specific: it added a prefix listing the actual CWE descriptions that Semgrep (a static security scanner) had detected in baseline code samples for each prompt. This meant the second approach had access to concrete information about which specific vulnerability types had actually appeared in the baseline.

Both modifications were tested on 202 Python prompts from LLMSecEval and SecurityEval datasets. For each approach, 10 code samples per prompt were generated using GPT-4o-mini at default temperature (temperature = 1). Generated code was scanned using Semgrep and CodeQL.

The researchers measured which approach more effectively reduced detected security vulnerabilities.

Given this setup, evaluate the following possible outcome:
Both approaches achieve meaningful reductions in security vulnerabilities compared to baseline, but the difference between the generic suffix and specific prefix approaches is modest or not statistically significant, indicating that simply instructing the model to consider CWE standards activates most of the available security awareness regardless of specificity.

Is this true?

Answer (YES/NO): NO